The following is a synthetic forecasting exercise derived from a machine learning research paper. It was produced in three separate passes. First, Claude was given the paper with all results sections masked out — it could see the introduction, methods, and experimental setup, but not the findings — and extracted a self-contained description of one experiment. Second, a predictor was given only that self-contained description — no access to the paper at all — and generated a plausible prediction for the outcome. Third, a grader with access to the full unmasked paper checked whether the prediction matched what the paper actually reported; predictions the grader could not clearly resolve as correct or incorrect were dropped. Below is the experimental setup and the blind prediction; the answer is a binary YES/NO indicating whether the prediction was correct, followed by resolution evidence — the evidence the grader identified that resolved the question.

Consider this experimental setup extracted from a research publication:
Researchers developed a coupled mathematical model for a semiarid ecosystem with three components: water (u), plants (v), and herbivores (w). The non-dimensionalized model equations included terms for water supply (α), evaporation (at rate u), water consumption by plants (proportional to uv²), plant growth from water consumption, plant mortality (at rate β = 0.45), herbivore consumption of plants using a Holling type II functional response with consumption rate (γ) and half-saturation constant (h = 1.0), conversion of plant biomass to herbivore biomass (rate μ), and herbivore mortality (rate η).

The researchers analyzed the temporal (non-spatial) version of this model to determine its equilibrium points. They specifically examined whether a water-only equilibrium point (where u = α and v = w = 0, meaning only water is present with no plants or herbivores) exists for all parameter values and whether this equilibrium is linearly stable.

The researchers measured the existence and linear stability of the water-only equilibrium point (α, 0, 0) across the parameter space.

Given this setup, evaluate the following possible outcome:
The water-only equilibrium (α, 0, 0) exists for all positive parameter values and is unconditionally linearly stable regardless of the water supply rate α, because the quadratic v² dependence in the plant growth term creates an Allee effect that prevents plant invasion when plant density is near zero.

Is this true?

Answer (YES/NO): YES